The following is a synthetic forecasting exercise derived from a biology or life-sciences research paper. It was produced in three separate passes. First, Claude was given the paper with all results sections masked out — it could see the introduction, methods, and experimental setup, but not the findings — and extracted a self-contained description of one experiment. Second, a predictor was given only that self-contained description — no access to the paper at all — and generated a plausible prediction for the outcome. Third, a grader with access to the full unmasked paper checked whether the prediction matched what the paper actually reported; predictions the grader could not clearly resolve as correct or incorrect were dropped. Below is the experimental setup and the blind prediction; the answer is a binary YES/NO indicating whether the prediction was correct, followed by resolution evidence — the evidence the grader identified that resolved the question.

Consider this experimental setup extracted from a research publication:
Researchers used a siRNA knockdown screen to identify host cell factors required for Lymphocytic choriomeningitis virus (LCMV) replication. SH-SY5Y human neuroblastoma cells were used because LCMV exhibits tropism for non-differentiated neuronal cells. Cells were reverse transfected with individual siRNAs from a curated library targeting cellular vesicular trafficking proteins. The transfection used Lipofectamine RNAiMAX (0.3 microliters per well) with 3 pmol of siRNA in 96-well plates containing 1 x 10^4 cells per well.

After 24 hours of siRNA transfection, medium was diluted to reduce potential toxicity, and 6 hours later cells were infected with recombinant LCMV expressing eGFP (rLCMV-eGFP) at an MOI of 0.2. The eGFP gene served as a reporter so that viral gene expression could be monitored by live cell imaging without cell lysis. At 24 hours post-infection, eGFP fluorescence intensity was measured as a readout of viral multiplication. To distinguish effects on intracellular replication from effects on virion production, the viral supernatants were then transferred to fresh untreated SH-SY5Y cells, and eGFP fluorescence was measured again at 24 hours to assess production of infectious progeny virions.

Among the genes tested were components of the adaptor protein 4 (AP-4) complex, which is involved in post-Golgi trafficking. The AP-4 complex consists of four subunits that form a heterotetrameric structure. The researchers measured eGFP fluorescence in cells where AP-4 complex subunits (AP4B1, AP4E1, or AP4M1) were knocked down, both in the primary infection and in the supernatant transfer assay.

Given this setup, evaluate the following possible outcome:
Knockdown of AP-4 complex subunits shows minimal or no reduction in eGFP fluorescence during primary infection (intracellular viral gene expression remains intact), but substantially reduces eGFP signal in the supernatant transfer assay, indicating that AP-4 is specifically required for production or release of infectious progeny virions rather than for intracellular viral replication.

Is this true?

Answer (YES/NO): NO